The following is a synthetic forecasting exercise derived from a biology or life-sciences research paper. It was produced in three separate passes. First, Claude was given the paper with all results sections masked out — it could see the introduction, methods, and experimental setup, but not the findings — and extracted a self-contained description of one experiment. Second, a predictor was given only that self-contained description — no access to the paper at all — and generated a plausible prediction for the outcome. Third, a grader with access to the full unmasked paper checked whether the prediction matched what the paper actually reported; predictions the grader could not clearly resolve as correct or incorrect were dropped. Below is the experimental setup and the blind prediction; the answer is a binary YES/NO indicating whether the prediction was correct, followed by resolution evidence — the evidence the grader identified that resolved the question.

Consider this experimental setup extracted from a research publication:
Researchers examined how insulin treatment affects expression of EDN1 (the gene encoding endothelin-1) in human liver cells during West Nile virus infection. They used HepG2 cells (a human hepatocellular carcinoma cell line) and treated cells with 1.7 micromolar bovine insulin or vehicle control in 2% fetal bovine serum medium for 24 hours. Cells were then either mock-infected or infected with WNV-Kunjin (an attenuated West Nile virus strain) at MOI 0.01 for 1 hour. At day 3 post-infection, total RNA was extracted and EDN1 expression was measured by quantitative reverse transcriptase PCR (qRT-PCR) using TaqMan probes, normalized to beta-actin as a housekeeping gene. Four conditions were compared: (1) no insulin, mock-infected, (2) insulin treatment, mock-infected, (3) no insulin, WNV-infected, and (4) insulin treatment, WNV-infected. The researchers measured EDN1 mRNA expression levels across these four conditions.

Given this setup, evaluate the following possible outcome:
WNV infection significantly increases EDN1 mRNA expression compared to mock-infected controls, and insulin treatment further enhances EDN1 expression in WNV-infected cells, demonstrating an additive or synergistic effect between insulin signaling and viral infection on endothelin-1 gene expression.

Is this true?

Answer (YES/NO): NO